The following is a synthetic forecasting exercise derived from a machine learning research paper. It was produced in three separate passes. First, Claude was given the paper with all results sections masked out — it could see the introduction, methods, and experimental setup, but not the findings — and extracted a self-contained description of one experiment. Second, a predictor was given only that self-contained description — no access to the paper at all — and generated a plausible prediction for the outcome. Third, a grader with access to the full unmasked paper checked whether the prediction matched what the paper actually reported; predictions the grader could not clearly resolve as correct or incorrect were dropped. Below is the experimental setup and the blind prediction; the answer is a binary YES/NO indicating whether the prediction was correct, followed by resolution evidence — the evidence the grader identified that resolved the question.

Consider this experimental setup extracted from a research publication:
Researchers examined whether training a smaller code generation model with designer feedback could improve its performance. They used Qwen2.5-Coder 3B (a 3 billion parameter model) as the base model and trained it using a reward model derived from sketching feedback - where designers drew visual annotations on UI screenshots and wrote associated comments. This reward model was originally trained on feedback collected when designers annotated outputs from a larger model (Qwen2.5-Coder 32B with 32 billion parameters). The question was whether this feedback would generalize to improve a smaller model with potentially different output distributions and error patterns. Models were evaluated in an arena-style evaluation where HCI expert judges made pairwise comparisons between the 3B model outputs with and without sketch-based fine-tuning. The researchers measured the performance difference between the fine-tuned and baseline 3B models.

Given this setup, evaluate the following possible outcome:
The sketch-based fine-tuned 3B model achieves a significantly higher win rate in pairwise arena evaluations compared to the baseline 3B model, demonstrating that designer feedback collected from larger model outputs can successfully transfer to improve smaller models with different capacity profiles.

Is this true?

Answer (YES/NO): YES